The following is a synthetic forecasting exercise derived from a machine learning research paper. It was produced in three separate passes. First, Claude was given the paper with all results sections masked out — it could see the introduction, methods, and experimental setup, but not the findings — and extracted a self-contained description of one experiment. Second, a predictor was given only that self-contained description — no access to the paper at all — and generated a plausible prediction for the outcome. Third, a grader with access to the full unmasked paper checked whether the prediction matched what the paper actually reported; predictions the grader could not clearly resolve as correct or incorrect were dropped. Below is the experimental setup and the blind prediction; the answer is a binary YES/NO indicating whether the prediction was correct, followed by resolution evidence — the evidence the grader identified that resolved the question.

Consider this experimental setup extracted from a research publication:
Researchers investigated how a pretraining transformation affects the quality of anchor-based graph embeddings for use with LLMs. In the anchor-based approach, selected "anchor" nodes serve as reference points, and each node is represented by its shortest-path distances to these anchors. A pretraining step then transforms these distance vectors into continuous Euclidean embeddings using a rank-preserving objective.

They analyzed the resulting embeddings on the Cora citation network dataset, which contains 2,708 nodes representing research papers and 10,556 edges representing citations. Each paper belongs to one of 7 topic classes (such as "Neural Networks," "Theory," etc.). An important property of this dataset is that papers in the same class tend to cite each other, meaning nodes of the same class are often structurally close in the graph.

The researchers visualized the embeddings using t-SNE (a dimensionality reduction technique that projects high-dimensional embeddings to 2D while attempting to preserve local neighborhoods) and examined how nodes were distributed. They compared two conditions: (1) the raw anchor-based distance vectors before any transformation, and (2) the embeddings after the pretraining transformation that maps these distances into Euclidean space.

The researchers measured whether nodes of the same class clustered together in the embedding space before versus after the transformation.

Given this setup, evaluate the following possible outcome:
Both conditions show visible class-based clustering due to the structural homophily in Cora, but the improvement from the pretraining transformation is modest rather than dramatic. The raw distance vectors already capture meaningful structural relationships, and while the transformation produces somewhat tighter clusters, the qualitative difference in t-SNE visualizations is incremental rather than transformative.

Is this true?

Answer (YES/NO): NO